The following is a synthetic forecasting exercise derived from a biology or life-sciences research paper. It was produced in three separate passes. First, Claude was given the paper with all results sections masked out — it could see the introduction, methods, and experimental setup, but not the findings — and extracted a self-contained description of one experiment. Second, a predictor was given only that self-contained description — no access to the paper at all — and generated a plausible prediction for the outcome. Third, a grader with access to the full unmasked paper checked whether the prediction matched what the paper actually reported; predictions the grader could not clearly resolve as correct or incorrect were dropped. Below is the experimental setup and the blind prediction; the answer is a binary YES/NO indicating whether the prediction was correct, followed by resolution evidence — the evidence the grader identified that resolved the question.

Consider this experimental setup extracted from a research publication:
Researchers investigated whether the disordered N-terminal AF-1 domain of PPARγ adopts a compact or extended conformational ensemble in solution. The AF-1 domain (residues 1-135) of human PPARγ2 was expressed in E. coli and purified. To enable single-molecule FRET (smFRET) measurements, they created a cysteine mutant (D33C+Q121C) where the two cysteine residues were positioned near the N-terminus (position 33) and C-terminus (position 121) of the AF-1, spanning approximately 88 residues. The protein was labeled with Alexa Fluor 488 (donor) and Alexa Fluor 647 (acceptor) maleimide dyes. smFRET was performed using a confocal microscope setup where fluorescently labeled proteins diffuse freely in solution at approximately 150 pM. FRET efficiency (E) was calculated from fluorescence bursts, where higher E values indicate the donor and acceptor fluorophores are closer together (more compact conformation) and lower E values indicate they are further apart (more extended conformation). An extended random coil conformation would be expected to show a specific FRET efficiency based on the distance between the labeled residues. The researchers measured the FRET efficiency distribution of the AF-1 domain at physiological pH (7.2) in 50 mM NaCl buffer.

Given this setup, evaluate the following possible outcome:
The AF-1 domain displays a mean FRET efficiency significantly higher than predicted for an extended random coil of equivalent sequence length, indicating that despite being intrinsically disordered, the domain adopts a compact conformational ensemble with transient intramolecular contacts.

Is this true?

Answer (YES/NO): YES